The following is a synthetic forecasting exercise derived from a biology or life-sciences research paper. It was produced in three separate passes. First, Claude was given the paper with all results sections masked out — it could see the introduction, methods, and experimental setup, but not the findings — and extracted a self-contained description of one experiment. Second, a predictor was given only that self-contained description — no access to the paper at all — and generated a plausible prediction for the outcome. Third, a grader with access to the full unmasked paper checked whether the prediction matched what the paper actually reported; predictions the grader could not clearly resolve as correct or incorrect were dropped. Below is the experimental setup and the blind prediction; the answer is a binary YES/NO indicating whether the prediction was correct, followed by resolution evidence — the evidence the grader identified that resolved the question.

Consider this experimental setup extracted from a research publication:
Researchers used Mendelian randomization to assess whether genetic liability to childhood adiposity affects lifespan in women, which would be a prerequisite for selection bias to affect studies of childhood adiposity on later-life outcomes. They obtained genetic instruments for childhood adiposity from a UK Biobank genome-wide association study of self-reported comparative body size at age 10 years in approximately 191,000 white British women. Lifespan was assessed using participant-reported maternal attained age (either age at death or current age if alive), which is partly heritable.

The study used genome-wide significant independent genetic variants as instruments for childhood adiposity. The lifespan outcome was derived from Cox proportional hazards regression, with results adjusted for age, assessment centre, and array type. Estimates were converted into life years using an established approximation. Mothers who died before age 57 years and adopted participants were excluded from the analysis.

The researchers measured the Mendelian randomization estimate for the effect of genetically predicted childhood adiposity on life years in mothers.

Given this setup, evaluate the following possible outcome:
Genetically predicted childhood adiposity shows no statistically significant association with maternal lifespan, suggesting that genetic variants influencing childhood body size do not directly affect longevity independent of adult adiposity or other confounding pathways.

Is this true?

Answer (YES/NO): NO